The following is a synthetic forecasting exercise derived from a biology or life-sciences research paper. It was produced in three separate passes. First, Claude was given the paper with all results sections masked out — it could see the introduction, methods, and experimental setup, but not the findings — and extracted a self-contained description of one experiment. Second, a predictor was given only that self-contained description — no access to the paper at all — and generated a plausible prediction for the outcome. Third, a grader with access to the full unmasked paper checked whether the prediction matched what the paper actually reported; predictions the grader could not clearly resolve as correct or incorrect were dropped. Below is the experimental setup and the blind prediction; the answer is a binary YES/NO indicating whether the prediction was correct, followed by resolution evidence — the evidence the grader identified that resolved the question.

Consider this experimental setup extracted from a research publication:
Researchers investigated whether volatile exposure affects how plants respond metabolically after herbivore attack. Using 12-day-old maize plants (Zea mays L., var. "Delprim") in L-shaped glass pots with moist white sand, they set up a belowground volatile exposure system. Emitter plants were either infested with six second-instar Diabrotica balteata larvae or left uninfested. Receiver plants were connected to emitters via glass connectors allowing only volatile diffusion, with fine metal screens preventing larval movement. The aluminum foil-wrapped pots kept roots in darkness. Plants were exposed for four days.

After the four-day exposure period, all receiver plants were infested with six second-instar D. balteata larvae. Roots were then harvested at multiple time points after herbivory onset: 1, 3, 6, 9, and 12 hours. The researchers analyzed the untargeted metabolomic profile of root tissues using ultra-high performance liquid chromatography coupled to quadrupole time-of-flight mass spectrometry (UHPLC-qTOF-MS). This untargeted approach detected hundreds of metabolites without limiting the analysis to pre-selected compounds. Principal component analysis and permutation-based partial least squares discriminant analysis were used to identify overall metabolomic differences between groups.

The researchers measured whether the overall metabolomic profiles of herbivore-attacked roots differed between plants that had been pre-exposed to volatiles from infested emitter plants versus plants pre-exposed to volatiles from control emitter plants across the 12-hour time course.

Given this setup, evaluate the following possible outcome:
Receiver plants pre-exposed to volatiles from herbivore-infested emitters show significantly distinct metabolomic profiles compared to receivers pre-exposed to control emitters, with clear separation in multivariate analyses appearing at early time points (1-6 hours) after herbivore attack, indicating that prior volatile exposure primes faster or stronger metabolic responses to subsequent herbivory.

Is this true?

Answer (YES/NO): NO